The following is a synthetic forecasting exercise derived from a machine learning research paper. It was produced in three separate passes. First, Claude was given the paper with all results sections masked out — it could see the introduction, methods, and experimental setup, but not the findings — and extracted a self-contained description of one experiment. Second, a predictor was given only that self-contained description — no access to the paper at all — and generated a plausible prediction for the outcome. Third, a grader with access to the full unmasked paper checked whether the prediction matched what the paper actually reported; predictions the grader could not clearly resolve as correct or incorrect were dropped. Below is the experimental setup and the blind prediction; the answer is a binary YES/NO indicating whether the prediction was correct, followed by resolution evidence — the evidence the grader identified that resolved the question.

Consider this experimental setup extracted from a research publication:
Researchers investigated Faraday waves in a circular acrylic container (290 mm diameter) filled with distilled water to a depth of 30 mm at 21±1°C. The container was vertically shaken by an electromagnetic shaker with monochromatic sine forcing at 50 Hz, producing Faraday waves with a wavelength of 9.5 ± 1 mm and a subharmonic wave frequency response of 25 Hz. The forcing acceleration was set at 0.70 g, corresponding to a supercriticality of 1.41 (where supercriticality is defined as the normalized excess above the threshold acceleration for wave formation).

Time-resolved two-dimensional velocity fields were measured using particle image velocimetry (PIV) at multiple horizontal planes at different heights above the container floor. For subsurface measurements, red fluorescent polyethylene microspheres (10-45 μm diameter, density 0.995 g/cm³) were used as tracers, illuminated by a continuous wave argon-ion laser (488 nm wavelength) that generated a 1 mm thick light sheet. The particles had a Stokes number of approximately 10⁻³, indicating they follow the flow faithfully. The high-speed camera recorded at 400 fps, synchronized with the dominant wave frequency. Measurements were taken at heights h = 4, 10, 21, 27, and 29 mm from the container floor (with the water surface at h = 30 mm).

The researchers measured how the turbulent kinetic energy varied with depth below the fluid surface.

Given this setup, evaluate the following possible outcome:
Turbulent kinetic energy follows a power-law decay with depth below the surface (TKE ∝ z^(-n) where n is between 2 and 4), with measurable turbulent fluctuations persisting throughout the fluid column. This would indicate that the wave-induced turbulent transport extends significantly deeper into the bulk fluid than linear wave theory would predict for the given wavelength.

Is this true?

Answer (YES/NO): NO